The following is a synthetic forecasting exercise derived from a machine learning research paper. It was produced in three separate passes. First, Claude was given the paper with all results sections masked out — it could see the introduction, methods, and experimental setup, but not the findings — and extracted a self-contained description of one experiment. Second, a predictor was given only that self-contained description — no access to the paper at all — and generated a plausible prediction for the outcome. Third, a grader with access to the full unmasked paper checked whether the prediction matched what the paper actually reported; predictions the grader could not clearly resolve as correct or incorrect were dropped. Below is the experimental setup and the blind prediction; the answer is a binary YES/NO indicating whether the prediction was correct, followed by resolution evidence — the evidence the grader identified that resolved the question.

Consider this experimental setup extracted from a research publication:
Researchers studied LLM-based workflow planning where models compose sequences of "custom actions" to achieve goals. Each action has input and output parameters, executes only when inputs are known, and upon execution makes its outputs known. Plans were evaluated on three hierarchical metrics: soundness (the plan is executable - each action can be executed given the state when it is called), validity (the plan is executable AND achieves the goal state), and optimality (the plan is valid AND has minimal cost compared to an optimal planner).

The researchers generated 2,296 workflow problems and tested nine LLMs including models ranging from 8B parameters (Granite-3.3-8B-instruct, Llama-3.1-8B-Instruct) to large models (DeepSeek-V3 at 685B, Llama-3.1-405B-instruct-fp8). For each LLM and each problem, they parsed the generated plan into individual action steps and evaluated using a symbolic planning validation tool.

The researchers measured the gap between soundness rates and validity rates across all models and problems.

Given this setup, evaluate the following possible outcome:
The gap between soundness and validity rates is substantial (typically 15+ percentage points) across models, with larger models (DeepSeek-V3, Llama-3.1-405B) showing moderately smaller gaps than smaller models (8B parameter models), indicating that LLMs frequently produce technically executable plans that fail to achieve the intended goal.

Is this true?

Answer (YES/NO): NO